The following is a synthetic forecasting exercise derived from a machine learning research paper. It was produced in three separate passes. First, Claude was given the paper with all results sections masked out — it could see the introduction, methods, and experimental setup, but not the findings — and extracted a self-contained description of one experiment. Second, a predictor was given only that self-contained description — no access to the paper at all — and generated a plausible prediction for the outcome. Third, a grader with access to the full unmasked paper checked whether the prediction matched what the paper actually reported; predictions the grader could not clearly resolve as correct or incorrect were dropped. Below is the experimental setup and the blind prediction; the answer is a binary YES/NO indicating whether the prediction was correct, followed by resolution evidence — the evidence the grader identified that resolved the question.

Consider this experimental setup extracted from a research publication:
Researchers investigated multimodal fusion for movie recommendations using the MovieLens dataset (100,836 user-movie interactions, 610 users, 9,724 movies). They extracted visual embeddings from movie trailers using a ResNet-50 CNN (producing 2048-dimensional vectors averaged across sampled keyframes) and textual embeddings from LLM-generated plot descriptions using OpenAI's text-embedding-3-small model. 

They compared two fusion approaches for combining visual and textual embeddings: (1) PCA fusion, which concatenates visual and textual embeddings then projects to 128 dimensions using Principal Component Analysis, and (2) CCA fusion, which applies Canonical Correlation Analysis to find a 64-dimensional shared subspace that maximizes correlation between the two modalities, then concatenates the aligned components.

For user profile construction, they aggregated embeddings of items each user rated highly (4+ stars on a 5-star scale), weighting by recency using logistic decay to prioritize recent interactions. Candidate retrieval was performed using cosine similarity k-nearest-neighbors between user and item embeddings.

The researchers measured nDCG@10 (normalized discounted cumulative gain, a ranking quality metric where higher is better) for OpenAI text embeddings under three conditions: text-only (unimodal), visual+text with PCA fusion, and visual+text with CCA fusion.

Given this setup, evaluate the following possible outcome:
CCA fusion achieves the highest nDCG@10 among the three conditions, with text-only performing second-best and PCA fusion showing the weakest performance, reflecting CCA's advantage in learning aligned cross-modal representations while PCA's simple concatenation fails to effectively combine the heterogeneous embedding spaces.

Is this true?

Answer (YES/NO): NO